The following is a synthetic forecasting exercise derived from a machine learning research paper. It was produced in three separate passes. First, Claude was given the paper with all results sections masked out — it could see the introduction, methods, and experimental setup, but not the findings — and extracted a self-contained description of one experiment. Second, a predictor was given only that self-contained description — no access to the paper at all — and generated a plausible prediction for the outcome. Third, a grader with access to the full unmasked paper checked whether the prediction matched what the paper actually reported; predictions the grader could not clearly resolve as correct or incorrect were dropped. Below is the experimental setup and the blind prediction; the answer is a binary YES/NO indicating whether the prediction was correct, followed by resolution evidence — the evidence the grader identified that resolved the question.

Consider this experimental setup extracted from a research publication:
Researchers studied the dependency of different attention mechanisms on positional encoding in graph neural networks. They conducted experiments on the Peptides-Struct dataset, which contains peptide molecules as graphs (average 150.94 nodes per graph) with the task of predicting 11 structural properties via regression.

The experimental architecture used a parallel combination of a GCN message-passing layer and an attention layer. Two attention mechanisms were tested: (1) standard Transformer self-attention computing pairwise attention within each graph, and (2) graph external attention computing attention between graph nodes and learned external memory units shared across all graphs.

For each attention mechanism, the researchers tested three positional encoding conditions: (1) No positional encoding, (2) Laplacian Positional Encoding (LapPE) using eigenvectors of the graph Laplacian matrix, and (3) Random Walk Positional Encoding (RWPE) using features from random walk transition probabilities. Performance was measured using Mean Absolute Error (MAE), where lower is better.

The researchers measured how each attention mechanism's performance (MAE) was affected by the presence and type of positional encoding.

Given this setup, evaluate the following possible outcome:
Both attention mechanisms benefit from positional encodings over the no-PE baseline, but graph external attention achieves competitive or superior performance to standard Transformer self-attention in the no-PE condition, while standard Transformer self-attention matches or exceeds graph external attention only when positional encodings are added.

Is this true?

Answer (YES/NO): NO